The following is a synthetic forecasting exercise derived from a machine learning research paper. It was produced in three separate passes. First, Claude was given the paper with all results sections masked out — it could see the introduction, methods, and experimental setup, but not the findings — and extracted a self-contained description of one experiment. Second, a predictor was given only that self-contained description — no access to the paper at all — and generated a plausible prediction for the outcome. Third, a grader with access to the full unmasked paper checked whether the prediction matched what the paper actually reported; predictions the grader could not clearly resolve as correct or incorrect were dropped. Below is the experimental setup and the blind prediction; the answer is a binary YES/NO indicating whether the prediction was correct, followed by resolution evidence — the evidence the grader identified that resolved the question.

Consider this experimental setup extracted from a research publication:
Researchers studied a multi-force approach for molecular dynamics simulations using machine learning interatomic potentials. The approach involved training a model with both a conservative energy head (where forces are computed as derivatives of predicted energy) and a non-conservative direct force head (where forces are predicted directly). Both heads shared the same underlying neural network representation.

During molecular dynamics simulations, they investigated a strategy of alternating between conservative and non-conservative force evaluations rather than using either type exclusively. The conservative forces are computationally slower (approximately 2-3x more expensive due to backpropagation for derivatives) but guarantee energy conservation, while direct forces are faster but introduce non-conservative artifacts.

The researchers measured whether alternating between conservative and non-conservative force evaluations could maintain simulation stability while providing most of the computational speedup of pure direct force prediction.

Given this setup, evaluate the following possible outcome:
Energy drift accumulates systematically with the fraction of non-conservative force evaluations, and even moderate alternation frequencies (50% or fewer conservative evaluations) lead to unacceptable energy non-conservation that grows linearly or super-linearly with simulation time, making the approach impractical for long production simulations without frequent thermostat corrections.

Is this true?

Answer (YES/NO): NO